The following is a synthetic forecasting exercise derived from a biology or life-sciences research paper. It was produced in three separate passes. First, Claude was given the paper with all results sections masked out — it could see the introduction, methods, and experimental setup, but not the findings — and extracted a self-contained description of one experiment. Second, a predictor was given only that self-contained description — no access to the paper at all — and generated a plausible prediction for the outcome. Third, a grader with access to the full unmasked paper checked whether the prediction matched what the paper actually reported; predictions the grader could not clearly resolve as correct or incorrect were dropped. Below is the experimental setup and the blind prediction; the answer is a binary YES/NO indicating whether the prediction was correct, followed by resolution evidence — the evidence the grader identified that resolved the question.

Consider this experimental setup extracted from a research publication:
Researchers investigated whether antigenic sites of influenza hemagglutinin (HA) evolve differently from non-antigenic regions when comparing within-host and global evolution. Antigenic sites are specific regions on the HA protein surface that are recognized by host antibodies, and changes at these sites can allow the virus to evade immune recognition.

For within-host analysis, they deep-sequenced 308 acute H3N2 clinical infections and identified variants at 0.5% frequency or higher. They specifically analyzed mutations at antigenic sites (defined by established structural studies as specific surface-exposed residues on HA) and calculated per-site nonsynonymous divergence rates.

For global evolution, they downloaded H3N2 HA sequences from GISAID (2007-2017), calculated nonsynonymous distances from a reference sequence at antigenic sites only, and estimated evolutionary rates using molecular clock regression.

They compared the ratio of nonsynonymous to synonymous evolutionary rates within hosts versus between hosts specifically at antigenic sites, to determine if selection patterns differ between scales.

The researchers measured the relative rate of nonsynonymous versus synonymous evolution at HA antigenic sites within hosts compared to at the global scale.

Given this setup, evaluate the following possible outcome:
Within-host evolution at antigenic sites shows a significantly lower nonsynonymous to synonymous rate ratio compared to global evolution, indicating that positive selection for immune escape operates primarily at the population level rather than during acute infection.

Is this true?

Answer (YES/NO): YES